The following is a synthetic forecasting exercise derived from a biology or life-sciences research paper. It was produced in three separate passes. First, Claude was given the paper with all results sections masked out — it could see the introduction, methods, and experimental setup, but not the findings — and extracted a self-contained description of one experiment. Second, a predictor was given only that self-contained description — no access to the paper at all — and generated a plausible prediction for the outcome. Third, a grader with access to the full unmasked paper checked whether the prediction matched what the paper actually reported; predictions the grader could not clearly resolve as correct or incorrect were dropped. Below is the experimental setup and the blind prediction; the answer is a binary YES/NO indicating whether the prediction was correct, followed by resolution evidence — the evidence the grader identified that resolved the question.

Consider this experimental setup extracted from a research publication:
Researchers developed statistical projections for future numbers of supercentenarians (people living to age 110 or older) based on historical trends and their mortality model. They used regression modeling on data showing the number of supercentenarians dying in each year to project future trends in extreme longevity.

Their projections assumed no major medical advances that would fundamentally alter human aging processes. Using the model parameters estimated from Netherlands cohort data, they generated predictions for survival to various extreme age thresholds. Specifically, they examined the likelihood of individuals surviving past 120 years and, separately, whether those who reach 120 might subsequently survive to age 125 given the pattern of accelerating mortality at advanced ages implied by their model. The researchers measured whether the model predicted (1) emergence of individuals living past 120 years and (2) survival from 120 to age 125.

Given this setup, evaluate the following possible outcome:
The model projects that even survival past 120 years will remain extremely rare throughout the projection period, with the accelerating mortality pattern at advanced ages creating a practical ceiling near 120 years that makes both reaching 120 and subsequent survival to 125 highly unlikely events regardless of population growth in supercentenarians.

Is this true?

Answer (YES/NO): NO